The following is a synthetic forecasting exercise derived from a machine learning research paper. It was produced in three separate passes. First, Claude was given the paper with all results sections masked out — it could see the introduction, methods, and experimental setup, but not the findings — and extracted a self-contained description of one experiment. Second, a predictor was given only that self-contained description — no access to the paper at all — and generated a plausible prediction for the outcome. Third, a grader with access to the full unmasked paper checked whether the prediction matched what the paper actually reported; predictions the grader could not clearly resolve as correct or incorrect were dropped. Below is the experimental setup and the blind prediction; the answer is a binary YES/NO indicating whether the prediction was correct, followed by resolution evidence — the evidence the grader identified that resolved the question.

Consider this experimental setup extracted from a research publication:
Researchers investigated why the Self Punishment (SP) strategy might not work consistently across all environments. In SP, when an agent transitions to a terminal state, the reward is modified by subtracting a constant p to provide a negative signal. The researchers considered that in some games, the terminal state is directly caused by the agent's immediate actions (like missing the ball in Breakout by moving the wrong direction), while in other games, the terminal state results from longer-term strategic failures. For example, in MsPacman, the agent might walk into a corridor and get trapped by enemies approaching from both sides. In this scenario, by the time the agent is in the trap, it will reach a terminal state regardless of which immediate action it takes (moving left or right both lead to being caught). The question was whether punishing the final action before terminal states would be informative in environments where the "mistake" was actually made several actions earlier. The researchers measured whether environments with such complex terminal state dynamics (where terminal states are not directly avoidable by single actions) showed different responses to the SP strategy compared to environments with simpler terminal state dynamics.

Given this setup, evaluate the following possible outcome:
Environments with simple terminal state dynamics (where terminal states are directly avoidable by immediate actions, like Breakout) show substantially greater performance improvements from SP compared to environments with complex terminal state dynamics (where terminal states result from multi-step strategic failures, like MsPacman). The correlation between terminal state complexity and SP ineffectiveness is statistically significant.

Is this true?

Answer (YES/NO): NO